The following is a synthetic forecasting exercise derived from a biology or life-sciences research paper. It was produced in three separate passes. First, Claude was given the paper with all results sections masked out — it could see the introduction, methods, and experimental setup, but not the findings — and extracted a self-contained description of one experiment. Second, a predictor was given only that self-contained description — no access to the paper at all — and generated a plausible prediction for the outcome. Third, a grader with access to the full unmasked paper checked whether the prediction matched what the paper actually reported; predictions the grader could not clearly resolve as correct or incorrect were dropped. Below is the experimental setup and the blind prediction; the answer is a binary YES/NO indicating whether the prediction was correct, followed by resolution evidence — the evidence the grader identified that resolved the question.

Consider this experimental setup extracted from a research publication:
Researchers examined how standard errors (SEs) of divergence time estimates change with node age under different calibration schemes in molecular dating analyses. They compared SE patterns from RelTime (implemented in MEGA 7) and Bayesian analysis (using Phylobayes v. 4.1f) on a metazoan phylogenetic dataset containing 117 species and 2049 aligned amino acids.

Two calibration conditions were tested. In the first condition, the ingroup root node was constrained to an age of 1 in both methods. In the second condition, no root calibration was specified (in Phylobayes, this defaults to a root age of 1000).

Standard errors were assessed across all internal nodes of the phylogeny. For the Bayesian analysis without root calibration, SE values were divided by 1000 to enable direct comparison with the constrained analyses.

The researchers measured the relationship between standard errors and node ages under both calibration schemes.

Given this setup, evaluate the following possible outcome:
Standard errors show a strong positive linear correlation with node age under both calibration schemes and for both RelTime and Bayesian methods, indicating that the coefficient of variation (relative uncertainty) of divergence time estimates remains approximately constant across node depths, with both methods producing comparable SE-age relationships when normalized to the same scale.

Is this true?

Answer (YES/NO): NO